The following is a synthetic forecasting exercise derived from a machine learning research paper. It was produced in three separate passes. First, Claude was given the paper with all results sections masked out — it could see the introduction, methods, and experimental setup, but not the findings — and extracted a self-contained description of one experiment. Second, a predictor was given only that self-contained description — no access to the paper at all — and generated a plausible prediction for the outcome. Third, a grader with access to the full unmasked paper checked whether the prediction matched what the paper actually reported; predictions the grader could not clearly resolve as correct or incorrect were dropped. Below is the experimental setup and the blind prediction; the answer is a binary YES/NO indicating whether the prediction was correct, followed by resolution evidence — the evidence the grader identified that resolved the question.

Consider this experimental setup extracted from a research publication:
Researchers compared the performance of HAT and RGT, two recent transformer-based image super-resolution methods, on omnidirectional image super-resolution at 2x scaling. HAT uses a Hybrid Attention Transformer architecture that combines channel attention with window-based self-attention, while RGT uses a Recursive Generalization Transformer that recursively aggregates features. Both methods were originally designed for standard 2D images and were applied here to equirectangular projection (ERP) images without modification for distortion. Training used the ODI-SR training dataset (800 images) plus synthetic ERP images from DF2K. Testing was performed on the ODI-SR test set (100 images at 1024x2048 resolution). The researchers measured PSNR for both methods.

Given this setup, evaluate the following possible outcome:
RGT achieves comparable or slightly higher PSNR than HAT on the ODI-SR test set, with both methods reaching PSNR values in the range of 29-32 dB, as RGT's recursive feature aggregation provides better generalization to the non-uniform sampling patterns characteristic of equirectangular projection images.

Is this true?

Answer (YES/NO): NO